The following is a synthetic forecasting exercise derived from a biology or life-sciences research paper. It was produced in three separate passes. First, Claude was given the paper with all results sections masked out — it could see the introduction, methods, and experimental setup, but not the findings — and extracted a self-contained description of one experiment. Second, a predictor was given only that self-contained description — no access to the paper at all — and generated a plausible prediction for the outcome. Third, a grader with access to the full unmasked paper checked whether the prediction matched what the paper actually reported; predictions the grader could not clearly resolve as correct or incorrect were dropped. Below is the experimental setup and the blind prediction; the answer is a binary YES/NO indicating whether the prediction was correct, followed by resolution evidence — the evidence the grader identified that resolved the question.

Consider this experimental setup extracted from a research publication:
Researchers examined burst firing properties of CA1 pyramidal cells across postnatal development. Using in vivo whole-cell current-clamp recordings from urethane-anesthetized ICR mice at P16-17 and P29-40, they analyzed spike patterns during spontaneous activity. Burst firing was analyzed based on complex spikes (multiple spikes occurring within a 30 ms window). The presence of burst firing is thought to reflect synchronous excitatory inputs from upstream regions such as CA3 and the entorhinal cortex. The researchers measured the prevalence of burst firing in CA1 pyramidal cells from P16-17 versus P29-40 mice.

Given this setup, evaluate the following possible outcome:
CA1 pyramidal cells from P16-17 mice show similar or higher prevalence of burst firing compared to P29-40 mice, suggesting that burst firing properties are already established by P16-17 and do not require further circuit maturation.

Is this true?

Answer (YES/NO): NO